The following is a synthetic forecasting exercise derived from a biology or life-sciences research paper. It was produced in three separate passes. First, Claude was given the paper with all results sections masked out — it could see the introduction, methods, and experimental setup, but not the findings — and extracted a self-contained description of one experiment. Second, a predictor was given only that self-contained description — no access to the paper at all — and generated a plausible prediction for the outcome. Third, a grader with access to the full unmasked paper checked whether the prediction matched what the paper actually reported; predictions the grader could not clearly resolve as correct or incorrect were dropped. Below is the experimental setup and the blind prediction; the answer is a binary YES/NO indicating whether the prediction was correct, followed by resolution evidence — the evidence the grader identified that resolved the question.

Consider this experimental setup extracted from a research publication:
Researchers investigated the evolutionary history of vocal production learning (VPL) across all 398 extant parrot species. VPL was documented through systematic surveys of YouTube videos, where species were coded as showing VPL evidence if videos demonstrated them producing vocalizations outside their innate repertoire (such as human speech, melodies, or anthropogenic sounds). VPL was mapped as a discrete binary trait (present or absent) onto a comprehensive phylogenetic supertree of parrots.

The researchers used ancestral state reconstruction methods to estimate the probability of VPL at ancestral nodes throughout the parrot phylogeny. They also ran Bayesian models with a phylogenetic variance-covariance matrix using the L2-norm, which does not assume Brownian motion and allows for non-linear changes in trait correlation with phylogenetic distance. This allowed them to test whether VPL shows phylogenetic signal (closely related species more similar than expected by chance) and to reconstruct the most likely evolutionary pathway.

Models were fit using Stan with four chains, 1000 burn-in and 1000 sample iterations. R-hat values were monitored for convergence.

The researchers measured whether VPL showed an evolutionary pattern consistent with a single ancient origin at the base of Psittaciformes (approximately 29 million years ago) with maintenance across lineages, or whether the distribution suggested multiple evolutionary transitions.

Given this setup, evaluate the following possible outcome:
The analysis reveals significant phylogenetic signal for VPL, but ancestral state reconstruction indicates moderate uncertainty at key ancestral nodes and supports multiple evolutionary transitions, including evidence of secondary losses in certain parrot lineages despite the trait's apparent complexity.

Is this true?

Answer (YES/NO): YES